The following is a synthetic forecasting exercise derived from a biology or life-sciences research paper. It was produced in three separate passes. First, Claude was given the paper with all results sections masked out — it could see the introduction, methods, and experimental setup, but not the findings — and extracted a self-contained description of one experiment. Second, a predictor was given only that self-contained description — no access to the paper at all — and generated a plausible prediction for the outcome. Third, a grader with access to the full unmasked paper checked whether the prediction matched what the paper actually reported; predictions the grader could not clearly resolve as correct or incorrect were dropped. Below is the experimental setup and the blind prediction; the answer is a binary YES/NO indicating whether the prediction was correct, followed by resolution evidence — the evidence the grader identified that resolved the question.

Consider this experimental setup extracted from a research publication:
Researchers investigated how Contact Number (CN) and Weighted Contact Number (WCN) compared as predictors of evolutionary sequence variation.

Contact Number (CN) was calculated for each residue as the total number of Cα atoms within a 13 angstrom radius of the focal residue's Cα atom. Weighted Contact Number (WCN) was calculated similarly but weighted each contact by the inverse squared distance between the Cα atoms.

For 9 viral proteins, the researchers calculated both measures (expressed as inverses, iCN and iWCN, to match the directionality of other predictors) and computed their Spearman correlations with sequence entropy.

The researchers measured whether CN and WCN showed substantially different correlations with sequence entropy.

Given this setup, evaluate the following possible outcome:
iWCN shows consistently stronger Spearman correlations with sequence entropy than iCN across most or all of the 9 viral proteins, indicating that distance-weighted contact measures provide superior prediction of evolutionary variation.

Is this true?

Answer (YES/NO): NO